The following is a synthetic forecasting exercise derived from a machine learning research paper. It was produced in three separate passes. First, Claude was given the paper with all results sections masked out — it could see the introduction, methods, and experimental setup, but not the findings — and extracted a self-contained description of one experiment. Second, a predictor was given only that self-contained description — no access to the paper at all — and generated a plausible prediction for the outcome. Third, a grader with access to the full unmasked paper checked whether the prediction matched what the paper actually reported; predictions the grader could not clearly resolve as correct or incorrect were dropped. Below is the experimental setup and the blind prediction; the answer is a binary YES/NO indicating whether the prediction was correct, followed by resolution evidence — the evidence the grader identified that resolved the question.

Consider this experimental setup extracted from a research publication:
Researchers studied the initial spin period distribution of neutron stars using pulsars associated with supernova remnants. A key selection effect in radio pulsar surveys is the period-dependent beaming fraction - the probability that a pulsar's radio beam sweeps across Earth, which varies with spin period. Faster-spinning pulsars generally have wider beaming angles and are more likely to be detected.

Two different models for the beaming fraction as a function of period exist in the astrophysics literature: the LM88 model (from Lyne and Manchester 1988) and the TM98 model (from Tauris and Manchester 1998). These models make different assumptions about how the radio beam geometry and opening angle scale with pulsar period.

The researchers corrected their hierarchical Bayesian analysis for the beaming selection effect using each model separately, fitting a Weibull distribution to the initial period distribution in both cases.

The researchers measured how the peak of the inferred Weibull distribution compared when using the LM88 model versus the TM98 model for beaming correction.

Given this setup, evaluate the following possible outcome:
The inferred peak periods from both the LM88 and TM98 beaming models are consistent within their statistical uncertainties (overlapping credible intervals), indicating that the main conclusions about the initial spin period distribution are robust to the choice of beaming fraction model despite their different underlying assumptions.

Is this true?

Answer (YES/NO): YES